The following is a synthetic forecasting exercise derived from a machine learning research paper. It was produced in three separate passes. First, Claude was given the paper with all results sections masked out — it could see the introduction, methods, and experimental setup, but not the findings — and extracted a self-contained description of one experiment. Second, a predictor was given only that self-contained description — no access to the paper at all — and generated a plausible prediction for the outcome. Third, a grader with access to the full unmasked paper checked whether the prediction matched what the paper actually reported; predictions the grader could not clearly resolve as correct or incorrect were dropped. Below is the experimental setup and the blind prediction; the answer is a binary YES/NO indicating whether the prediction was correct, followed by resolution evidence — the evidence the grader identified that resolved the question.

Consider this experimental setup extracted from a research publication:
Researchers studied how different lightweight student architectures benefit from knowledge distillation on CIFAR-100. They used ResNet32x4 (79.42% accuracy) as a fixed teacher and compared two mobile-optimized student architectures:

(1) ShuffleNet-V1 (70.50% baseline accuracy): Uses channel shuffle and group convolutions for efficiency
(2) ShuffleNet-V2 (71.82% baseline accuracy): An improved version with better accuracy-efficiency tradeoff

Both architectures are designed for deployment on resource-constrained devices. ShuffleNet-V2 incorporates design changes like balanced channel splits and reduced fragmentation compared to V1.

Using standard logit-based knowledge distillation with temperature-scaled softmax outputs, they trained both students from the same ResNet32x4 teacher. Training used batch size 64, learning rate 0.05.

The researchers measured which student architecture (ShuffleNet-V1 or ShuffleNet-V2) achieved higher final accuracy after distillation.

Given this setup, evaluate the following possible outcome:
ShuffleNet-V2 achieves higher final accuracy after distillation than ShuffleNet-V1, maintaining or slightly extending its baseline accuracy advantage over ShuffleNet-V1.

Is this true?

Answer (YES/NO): NO